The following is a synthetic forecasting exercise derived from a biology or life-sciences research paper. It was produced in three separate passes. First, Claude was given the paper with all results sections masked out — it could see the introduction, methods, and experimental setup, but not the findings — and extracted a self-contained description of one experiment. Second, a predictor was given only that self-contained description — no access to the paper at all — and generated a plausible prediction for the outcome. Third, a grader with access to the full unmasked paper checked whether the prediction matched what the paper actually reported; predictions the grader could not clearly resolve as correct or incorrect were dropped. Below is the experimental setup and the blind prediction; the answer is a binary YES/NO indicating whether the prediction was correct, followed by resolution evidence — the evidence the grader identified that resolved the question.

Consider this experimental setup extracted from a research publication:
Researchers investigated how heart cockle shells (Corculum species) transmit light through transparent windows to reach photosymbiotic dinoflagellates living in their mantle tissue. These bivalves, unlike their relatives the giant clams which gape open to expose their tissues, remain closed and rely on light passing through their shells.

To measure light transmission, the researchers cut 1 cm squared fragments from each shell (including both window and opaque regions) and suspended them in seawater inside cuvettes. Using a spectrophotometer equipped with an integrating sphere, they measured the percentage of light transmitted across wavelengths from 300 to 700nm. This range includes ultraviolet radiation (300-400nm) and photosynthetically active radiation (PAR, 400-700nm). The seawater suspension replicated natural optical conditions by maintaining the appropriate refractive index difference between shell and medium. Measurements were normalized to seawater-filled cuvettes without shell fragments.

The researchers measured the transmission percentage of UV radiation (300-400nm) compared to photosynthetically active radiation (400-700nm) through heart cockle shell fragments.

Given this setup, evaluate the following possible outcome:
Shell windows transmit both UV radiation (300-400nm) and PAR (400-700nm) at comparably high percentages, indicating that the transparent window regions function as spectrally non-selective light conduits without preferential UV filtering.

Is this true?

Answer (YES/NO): NO